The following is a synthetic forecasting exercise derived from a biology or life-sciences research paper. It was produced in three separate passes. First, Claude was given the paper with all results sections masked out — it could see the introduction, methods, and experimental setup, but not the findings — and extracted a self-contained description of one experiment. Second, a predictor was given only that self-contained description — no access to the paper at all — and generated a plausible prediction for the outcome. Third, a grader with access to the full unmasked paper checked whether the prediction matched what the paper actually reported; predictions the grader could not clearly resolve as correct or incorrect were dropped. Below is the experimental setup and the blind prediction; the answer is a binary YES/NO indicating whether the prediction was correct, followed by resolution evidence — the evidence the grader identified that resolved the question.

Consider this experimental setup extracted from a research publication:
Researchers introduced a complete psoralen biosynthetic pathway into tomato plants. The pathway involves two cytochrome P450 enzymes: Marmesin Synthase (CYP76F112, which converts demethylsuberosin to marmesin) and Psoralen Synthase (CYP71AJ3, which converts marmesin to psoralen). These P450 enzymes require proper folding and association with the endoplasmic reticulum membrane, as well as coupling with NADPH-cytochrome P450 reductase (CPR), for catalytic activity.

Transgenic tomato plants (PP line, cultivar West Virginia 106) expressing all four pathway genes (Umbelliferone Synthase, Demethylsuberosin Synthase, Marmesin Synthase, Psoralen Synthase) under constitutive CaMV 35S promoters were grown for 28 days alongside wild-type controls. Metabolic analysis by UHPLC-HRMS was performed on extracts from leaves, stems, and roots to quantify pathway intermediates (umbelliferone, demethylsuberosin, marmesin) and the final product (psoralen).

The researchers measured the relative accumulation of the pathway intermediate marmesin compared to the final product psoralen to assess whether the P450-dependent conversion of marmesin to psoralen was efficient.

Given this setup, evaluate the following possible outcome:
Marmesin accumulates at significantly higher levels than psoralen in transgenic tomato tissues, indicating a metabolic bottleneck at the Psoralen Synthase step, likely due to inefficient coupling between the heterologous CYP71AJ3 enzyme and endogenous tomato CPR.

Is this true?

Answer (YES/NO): NO